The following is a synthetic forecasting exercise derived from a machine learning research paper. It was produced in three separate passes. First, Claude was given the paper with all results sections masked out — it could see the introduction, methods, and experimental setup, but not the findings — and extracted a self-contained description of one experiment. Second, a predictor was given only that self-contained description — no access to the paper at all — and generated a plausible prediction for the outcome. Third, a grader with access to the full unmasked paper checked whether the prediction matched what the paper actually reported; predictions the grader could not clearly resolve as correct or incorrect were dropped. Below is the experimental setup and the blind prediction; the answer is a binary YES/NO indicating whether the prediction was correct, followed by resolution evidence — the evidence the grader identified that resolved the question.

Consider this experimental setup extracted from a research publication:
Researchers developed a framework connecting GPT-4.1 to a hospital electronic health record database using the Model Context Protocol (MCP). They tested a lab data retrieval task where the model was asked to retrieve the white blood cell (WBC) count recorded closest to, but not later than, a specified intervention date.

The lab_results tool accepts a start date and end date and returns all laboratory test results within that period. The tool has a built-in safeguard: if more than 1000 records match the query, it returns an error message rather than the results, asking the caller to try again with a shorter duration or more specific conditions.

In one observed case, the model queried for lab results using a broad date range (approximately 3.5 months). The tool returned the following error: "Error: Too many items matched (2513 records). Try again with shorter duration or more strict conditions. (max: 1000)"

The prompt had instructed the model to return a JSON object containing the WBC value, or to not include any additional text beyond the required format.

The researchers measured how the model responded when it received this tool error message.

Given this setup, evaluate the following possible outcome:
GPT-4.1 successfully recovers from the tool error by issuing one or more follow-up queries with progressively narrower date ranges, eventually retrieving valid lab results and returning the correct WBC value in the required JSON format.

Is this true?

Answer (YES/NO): NO